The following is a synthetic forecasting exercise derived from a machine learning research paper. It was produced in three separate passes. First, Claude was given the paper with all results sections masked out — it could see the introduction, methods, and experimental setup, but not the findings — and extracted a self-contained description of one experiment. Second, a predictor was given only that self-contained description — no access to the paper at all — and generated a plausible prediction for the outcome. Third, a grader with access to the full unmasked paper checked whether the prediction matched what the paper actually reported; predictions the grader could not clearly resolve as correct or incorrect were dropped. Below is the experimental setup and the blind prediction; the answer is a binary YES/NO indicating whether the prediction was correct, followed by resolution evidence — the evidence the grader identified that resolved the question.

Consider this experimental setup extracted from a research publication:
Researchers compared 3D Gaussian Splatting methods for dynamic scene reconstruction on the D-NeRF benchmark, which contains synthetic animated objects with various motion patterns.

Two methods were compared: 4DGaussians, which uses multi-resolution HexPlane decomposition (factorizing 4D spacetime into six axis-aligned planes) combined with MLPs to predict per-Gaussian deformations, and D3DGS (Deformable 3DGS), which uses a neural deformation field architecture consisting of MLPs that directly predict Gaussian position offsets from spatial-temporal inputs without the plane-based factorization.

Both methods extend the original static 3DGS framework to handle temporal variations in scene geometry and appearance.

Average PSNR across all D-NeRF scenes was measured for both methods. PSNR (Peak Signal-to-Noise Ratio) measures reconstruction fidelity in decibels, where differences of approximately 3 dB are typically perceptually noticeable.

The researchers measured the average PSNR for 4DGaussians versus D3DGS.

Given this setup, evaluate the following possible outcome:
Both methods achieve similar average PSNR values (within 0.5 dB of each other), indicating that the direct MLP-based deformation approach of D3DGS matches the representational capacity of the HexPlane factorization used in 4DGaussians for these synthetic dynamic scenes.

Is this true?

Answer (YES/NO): NO